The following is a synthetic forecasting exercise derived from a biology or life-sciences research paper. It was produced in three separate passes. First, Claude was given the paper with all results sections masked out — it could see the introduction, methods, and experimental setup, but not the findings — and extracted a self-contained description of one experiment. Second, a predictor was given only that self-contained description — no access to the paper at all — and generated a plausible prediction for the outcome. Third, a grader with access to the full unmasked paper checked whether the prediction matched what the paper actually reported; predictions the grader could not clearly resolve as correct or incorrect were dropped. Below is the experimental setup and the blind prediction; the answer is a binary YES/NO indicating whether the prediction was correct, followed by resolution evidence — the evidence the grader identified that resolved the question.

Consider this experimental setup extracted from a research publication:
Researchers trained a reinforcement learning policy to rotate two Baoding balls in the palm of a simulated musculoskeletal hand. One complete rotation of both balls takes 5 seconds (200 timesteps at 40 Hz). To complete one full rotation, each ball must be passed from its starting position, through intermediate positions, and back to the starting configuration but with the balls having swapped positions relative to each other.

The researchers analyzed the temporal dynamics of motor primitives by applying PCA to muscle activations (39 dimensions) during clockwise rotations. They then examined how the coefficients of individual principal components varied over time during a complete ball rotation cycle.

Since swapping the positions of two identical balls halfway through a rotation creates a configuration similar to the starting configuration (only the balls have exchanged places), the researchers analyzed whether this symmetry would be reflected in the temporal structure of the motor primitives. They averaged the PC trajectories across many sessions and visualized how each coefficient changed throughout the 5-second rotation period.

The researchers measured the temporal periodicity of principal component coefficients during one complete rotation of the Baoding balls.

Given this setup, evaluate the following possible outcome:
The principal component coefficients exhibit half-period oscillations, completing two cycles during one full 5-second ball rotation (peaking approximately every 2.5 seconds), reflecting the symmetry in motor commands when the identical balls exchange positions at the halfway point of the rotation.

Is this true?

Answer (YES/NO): YES